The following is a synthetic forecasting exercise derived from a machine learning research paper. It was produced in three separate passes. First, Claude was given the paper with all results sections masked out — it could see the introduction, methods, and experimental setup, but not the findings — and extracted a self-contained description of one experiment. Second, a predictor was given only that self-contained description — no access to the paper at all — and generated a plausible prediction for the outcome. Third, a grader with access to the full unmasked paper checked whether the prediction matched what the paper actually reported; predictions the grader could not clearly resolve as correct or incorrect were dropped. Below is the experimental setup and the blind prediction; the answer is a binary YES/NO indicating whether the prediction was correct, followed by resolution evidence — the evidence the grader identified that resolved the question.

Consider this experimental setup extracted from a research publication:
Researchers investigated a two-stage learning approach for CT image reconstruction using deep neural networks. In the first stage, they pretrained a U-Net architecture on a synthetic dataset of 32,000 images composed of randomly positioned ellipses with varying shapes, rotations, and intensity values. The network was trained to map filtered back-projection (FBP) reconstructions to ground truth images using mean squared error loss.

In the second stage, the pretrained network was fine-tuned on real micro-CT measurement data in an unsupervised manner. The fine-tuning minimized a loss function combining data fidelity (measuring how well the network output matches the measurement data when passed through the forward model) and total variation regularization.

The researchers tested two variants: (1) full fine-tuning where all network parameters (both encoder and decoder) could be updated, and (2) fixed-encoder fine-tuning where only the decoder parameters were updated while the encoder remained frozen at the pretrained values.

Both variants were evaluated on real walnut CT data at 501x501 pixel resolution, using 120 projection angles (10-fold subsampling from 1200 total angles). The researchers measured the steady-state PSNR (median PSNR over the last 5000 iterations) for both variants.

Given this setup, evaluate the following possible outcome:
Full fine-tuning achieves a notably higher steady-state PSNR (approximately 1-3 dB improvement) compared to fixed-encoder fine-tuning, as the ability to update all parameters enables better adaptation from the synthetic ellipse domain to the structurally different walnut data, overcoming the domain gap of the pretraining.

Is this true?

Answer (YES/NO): NO